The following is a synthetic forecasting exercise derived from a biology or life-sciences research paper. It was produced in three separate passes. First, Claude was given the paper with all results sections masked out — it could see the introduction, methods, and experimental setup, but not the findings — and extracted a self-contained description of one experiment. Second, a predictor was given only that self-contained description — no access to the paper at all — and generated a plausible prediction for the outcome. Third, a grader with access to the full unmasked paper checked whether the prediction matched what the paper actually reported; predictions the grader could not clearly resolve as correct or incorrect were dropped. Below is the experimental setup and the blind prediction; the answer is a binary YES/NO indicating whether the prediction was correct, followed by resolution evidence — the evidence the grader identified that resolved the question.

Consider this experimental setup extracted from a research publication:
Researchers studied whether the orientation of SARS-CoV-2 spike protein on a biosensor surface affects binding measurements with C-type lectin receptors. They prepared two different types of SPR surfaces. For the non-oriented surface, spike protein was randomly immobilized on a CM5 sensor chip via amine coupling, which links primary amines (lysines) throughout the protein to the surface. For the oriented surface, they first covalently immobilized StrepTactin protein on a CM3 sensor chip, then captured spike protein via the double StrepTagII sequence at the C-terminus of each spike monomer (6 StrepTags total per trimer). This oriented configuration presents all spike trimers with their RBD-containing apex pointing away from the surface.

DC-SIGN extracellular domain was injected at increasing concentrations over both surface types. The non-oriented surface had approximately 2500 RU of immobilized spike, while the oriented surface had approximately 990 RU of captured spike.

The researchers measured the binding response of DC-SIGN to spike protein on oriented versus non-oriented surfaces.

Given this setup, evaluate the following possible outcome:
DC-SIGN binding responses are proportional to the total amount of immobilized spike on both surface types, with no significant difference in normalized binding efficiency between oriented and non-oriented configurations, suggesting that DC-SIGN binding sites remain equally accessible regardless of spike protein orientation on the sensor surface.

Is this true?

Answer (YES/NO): YES